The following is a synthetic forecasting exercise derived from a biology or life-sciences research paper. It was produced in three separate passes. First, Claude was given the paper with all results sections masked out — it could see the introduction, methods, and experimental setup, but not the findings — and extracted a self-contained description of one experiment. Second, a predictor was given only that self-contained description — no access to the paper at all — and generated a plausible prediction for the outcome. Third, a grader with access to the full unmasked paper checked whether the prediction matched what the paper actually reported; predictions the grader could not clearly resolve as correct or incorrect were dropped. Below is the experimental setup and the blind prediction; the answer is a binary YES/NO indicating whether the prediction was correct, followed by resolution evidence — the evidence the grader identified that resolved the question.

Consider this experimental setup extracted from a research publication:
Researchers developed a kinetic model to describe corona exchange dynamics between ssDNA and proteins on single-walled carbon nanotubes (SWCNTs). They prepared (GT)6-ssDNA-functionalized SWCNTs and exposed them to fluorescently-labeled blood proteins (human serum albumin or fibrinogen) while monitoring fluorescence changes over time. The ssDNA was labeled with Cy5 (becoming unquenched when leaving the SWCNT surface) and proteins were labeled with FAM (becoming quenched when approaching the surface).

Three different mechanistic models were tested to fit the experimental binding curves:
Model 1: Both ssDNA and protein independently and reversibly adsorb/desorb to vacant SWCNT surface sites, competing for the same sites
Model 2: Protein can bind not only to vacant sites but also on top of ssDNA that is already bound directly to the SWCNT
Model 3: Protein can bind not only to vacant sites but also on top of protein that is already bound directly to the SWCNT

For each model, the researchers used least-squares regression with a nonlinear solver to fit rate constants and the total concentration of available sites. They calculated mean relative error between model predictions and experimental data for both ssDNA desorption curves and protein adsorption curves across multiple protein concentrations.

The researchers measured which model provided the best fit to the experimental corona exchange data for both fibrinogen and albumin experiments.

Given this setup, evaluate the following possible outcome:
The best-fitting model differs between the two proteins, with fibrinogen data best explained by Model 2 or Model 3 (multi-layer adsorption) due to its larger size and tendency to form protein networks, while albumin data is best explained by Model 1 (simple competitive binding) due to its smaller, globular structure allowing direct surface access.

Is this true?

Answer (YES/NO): NO